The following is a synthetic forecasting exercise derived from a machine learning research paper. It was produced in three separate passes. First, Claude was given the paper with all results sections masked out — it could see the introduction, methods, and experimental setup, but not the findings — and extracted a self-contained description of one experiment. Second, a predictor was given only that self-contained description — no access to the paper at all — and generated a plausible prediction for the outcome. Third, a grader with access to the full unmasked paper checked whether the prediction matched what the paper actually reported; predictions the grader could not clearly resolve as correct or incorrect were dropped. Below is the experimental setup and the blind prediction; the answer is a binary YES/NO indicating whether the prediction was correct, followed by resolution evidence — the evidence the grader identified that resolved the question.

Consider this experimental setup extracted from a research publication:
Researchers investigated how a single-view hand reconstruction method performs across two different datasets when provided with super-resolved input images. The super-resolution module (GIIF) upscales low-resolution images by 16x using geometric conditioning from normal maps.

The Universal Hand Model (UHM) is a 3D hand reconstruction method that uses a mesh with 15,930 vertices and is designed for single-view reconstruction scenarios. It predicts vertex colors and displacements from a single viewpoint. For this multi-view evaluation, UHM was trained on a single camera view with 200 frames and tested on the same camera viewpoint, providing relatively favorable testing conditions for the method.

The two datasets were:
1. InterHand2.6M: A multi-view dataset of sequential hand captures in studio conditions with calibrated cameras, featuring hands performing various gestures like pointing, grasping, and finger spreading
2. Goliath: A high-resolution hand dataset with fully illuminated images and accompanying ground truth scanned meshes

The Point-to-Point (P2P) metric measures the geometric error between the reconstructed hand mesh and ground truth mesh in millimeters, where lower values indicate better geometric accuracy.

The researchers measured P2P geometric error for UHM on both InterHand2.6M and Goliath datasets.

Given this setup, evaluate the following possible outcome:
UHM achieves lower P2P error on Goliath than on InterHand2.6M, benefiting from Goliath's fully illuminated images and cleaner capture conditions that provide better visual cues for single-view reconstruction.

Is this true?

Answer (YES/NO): YES